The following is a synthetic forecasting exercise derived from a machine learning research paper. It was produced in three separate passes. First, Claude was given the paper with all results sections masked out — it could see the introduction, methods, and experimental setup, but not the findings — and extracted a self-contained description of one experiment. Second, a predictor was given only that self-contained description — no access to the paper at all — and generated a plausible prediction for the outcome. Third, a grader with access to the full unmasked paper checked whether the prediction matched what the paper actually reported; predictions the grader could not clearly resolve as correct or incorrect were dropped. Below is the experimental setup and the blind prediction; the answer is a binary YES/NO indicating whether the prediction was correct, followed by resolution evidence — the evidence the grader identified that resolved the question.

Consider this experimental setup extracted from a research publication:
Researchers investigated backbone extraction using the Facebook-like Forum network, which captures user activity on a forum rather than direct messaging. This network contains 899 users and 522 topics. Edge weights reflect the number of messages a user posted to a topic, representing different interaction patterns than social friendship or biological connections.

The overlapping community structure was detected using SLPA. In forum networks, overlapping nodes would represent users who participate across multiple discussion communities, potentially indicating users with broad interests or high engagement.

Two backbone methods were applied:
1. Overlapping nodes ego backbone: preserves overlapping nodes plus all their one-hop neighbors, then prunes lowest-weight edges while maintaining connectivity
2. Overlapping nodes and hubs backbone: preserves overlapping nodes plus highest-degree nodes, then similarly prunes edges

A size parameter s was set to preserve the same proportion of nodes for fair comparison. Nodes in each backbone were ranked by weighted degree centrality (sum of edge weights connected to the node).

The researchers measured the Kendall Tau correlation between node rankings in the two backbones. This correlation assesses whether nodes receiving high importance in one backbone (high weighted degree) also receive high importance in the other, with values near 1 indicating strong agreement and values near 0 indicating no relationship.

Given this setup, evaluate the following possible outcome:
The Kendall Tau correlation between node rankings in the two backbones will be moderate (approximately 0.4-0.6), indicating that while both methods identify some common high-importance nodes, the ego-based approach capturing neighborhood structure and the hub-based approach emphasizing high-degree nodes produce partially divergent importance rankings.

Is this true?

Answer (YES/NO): NO